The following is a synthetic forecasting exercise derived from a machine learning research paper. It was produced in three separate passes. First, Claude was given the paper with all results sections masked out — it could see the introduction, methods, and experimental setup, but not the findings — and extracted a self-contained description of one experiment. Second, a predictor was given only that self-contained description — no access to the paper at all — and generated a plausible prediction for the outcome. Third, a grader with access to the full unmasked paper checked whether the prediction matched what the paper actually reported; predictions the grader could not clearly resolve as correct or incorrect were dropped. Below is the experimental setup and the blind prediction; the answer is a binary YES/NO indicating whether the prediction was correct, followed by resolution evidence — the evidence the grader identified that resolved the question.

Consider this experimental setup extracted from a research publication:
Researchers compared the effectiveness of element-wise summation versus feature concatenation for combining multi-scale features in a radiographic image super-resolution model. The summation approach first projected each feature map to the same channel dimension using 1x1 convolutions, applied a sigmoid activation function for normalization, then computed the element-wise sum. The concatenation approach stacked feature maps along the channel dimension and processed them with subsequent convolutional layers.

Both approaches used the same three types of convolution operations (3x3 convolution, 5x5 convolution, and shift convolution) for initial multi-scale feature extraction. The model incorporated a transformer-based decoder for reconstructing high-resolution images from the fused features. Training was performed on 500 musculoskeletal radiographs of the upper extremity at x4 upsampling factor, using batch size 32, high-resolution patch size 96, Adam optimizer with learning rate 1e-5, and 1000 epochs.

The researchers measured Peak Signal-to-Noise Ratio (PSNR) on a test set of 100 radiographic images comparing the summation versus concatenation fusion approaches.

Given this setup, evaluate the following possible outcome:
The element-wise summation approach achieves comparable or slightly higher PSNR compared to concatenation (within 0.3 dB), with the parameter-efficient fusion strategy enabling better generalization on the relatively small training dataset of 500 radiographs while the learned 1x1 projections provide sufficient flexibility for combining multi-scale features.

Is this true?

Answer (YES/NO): YES